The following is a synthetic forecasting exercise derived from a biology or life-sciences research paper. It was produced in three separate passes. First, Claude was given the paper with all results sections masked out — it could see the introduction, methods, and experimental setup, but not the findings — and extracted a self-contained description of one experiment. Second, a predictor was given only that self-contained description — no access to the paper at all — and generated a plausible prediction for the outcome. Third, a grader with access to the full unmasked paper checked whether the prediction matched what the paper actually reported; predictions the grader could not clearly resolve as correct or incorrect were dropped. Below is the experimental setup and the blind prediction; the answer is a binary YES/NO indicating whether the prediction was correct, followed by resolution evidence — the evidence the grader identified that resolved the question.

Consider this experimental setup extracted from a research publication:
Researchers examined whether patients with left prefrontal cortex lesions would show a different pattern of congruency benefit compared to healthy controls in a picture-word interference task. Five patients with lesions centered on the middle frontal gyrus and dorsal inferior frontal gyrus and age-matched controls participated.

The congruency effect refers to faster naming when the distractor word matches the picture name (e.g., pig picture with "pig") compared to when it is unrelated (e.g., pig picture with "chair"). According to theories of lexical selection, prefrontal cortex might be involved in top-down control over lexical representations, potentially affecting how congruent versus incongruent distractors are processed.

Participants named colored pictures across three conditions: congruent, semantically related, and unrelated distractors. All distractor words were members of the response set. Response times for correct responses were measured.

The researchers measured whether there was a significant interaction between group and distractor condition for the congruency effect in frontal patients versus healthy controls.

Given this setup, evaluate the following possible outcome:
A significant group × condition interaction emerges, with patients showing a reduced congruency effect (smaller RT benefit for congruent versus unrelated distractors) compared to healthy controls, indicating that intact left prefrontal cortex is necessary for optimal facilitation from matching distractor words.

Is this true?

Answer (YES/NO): NO